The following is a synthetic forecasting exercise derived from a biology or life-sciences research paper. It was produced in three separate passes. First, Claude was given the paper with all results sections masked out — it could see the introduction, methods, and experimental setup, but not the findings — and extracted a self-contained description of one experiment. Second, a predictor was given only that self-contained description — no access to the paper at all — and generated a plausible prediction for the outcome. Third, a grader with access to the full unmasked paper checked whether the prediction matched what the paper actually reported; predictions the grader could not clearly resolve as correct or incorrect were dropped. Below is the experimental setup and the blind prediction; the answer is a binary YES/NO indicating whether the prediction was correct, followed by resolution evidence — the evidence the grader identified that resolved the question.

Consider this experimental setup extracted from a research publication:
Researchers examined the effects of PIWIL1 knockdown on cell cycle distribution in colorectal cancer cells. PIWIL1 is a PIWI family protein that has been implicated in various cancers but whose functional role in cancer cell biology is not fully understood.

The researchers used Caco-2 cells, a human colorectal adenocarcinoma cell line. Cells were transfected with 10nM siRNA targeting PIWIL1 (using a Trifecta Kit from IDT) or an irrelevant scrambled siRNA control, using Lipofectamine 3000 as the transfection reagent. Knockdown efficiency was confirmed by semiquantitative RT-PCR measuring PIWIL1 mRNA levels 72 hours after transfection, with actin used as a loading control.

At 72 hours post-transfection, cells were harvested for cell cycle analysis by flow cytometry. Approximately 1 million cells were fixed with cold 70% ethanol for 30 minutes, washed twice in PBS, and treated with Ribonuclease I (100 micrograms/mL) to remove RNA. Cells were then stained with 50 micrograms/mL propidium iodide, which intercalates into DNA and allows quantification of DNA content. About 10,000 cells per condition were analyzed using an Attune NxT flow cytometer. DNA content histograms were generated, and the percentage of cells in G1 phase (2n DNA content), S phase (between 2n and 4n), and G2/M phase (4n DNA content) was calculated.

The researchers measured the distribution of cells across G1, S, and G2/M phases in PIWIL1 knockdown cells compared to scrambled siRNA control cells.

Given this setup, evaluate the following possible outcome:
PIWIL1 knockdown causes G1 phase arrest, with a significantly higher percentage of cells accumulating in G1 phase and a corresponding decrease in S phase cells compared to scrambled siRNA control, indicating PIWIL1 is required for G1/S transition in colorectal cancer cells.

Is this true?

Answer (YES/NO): NO